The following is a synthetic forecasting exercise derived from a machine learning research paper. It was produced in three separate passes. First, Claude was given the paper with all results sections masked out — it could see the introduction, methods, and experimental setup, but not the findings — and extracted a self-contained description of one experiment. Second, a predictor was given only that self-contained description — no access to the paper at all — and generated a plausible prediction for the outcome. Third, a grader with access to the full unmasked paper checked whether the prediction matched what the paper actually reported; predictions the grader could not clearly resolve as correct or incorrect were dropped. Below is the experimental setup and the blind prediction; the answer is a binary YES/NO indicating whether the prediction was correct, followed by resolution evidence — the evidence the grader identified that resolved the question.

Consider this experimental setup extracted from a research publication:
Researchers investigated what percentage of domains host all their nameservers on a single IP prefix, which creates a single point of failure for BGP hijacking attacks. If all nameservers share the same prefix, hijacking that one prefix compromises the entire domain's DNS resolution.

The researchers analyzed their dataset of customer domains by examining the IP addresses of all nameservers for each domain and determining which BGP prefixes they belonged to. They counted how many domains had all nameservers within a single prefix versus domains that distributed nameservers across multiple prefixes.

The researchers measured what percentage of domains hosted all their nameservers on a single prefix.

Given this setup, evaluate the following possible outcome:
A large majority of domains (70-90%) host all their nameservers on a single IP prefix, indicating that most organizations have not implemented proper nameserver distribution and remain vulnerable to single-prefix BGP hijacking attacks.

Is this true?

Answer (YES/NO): NO